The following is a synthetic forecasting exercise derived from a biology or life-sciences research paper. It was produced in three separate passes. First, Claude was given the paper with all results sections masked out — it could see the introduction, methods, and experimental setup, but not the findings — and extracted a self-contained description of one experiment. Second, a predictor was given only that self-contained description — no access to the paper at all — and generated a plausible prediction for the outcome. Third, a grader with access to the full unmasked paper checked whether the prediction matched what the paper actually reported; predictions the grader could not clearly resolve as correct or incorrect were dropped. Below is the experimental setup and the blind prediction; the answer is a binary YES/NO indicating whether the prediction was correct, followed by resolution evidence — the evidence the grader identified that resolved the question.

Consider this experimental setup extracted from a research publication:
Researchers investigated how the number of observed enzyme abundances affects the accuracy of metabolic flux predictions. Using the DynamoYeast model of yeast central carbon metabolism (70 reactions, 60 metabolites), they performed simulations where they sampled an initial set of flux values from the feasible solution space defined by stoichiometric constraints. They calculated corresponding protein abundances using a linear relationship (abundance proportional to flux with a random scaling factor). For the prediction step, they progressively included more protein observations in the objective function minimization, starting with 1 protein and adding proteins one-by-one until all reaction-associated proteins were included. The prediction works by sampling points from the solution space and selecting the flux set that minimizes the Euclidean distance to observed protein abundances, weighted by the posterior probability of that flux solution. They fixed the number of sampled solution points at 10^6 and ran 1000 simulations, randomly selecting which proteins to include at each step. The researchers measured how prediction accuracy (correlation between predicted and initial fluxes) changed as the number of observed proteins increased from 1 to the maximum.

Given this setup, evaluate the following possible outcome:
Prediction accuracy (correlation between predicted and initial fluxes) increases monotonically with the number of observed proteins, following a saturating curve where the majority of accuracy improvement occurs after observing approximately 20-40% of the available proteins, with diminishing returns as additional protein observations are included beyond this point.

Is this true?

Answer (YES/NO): NO